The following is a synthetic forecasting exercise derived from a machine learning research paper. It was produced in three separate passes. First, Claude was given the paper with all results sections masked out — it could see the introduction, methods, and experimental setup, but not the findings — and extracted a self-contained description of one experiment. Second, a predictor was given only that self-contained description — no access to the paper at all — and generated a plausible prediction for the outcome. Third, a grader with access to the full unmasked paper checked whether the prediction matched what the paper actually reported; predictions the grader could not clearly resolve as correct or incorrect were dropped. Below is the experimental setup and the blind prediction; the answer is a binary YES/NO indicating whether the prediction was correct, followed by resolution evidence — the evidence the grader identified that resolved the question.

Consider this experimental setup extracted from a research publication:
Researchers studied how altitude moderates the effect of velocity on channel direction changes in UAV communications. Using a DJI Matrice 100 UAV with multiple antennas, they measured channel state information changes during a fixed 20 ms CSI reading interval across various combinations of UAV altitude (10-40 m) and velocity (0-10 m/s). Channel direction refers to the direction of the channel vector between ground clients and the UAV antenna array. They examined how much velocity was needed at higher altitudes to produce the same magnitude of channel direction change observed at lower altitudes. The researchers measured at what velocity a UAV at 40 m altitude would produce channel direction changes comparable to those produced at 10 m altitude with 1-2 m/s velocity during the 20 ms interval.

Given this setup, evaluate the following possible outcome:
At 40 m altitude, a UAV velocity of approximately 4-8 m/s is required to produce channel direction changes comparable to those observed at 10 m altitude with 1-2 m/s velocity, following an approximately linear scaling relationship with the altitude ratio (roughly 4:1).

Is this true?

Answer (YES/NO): NO